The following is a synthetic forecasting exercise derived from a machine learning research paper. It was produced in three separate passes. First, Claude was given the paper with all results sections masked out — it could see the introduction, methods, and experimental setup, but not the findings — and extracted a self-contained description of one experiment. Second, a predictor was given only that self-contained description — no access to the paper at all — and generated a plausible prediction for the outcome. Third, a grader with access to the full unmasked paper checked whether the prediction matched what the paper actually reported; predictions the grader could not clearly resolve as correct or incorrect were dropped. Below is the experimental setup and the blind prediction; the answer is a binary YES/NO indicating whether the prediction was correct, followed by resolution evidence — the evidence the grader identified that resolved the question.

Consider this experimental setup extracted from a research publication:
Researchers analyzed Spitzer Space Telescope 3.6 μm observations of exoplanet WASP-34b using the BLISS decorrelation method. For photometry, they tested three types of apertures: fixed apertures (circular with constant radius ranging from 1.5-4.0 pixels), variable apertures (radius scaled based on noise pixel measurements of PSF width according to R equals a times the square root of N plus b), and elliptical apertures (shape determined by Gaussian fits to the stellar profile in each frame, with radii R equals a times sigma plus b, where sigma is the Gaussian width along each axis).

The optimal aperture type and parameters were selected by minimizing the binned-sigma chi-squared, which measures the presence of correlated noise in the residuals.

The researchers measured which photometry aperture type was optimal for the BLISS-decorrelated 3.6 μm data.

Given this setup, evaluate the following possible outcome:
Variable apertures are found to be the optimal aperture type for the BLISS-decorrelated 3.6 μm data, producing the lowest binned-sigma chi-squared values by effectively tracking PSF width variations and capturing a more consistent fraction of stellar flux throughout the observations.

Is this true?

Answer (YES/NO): NO